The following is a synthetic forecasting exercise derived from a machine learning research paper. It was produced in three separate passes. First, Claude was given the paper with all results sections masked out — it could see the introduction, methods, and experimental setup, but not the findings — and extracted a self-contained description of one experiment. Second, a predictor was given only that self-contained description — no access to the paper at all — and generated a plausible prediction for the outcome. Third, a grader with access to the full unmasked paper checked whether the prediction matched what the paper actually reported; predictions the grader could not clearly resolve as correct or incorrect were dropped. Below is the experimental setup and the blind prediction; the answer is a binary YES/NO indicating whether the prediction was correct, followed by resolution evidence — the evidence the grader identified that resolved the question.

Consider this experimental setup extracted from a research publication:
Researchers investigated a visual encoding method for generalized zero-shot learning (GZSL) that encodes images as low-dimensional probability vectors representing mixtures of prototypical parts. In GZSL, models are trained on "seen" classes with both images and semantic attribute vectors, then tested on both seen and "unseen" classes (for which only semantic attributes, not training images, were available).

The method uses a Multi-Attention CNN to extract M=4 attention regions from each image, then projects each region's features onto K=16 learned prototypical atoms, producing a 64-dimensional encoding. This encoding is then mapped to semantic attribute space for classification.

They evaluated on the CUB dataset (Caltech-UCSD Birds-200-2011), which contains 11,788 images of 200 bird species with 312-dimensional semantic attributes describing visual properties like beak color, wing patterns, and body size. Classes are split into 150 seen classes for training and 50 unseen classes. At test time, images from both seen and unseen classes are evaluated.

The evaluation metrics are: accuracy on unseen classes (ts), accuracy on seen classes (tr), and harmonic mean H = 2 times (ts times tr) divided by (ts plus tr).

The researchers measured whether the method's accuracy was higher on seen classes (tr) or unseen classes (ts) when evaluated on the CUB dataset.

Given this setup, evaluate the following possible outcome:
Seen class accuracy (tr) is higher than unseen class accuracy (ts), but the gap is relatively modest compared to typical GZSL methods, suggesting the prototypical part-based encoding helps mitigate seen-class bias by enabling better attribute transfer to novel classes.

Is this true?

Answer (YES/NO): NO